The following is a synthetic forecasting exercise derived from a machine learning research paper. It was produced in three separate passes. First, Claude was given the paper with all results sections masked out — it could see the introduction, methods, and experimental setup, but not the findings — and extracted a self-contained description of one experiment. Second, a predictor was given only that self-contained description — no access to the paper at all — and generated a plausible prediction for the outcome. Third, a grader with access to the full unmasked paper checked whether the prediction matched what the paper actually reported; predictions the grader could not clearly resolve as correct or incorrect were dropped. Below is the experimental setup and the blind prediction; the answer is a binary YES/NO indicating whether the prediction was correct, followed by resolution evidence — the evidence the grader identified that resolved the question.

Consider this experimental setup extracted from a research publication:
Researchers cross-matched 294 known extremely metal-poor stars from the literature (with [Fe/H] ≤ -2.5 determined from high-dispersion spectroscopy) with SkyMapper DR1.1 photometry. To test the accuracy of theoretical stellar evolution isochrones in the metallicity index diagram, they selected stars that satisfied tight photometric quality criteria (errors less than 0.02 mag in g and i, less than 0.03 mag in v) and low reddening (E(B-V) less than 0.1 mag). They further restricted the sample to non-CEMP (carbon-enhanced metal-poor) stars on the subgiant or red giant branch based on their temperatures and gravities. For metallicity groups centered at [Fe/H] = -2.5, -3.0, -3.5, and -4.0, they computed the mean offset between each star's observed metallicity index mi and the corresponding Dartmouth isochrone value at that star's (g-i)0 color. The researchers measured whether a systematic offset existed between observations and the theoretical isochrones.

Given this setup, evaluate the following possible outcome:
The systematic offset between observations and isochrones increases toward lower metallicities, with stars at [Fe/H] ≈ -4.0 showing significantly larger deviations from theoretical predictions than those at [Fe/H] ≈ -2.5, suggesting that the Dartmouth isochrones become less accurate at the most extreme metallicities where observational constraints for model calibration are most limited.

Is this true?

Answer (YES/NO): NO